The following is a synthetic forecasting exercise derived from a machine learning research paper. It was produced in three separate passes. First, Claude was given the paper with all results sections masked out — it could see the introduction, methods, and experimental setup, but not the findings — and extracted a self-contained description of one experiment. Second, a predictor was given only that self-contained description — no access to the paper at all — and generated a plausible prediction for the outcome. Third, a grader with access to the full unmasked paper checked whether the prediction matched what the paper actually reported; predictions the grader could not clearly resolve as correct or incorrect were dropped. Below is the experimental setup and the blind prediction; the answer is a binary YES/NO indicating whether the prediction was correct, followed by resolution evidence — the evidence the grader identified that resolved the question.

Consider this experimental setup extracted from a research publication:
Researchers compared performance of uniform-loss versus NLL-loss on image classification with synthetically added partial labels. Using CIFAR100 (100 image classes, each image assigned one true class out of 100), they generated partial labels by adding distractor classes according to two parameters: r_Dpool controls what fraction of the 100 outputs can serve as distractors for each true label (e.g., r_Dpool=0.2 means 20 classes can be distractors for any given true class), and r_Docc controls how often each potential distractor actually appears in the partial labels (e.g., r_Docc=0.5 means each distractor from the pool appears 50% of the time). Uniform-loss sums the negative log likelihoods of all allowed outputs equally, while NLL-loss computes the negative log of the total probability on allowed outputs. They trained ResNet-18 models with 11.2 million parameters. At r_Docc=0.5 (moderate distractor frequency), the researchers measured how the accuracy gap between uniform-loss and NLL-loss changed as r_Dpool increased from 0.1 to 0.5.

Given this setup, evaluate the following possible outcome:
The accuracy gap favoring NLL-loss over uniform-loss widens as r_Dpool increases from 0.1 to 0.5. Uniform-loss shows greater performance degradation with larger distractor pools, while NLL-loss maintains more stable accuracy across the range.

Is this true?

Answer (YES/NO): NO